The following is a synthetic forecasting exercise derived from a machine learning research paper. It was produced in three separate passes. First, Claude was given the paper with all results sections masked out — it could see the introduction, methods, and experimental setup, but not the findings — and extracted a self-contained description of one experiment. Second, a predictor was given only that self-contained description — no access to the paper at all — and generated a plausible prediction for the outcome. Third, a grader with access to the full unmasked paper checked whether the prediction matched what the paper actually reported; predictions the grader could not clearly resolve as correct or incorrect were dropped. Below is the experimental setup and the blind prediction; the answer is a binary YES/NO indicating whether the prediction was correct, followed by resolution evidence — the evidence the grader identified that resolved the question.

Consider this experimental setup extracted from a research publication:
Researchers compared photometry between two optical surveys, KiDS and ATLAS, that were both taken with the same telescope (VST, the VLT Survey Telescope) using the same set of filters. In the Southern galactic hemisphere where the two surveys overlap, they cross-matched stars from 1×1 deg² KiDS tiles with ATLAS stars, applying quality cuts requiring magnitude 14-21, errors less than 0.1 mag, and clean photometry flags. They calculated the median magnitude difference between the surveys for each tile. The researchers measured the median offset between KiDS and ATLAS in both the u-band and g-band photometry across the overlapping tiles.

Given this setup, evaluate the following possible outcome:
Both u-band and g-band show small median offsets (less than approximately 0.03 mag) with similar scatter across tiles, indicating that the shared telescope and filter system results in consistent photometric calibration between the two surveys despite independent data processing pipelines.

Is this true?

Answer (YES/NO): NO